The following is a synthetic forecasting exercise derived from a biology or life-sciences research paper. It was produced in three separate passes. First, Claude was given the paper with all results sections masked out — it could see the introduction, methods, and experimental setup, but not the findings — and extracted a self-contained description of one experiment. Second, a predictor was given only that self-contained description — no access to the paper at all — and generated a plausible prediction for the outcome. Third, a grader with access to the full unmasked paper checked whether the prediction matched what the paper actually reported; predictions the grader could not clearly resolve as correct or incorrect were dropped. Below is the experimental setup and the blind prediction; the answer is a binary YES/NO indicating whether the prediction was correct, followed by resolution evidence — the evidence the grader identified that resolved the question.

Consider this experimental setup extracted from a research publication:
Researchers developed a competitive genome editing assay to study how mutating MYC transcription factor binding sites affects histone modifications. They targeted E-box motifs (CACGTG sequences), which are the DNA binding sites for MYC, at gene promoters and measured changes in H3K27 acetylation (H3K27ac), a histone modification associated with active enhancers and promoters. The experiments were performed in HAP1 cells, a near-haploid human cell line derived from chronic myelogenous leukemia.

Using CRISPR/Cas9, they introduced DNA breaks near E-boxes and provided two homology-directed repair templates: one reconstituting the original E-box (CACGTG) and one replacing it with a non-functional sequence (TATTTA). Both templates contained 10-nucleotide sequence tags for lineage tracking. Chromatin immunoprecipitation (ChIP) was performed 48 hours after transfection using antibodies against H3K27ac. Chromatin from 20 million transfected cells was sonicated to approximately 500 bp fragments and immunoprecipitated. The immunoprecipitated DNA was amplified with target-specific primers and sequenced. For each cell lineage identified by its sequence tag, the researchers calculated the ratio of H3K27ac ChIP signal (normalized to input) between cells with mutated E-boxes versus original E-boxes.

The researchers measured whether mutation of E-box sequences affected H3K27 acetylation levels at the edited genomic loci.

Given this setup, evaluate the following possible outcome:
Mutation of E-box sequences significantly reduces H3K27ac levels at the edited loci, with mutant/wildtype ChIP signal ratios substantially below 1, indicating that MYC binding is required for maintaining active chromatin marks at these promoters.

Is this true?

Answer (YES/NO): NO